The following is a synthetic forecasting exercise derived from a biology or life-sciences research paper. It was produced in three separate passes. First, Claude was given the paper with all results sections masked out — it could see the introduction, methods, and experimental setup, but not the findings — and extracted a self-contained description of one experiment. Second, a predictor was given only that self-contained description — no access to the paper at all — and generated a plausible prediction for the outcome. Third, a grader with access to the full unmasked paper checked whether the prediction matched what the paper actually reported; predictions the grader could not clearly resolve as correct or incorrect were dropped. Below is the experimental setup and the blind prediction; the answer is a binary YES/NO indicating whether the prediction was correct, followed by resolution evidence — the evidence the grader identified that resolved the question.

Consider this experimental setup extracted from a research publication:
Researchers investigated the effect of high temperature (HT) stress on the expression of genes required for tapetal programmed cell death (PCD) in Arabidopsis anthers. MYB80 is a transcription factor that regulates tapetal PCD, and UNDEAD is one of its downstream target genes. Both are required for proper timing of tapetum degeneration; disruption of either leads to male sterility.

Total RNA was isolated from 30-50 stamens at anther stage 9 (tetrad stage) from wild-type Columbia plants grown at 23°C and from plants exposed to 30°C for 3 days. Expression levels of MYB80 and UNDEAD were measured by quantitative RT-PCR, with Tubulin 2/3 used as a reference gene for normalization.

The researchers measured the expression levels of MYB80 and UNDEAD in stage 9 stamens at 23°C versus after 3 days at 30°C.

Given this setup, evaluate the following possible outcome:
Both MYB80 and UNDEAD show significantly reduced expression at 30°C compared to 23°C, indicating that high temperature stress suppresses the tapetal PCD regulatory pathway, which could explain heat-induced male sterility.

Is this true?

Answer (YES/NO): YES